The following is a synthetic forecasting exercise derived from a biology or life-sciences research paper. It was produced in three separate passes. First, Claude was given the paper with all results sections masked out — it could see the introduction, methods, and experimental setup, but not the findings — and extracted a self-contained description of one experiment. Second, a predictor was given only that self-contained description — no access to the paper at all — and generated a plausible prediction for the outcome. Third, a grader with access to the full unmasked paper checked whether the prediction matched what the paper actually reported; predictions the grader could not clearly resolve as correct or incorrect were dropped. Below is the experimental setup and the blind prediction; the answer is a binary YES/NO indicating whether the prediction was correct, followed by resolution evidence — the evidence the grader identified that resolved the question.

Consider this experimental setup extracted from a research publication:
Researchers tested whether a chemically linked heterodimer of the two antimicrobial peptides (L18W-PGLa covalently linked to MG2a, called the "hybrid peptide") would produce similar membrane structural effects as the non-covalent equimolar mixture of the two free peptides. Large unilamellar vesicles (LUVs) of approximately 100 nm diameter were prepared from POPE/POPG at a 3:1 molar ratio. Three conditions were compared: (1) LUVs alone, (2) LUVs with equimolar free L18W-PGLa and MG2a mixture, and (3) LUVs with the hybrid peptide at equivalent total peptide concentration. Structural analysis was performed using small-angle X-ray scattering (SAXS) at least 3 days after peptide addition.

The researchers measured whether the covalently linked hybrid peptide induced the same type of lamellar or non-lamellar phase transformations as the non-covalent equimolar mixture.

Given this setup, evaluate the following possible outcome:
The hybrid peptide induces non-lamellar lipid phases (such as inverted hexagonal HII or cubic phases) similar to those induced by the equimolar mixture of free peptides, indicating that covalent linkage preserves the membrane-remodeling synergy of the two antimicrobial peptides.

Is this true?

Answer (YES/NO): YES